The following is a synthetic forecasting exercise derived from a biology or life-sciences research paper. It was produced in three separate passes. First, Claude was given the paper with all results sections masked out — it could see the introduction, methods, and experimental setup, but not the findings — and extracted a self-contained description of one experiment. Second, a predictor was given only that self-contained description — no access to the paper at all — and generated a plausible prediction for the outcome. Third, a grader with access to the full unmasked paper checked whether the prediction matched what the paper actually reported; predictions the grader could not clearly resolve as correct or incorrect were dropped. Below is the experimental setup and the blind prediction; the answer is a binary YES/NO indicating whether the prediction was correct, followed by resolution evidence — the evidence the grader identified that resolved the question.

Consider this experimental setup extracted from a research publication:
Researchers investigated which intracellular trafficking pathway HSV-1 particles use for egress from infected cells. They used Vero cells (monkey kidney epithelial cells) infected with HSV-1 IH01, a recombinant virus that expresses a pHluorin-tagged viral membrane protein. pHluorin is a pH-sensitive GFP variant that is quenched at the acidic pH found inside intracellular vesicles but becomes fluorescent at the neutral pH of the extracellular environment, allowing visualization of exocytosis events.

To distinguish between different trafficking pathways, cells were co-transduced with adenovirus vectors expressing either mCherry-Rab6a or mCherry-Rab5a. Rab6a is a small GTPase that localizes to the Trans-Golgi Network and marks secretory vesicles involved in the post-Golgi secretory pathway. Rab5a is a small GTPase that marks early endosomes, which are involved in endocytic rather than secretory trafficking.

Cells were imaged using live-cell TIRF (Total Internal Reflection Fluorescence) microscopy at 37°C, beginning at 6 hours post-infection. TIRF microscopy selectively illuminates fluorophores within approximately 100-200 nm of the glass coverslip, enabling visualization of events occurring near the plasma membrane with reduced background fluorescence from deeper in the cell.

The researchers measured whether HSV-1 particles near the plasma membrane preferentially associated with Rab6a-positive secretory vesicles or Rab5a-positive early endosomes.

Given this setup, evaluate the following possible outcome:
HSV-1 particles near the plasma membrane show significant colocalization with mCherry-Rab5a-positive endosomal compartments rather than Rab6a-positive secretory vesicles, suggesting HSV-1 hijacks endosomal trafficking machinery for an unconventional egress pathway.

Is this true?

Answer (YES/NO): NO